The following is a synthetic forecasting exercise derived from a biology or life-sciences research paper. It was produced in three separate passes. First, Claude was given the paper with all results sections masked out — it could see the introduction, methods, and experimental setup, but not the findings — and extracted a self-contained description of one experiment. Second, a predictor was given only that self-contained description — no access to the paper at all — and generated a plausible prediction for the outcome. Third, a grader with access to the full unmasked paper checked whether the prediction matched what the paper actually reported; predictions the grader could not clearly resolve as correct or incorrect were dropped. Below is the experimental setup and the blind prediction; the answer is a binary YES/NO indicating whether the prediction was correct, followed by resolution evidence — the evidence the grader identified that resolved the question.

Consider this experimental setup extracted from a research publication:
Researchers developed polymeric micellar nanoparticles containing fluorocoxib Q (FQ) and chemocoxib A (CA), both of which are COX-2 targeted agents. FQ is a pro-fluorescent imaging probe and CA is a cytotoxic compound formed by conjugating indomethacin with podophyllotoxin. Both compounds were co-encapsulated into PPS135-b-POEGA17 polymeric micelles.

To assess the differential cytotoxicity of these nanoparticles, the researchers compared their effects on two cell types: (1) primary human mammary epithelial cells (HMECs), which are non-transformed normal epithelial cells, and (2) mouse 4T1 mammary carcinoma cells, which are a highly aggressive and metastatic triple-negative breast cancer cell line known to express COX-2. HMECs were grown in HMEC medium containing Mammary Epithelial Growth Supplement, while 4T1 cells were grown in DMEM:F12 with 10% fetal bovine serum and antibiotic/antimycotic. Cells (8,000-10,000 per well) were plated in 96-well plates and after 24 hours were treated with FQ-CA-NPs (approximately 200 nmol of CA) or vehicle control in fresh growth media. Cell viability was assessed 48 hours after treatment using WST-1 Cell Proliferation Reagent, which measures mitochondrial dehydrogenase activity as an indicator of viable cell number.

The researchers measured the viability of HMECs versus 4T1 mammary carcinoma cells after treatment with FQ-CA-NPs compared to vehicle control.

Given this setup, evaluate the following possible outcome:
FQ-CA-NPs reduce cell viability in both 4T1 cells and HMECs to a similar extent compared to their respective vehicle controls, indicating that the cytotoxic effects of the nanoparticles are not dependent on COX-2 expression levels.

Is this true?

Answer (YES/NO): NO